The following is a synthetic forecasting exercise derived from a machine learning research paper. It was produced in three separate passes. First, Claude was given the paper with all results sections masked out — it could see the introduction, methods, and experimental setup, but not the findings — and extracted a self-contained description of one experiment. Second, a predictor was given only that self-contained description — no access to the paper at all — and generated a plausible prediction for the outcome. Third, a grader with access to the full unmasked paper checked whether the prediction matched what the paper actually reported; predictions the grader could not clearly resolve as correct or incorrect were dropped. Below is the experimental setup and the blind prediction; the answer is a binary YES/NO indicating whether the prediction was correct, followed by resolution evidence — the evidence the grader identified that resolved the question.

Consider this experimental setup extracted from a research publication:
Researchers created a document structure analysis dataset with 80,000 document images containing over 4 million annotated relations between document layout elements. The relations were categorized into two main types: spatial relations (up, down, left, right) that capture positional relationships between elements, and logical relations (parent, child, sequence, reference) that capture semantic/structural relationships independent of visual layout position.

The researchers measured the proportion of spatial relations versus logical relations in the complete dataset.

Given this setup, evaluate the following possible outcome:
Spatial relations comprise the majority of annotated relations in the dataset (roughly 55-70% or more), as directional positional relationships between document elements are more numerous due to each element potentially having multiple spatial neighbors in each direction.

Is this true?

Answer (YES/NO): YES